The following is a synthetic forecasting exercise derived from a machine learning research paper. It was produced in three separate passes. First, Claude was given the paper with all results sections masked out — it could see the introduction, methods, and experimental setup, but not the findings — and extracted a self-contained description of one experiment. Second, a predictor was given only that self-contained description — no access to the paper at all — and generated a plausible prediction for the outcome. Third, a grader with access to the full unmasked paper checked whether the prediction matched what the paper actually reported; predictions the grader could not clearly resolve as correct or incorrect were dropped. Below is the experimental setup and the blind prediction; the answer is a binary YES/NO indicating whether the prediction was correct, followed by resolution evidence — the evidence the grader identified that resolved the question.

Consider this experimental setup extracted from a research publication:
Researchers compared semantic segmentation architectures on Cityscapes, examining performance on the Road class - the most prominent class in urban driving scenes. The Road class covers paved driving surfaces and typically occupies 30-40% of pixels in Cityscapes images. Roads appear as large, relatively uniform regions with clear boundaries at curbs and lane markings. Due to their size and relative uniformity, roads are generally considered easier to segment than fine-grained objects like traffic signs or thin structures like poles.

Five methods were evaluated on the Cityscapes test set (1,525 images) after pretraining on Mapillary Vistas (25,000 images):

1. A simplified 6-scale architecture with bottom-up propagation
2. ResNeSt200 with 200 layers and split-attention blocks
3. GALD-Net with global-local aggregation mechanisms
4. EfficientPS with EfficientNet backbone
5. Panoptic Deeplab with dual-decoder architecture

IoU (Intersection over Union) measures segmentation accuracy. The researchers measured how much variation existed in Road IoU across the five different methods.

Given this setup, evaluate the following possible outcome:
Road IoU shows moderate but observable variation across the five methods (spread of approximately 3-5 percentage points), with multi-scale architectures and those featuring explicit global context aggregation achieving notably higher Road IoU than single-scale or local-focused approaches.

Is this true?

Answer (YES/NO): NO